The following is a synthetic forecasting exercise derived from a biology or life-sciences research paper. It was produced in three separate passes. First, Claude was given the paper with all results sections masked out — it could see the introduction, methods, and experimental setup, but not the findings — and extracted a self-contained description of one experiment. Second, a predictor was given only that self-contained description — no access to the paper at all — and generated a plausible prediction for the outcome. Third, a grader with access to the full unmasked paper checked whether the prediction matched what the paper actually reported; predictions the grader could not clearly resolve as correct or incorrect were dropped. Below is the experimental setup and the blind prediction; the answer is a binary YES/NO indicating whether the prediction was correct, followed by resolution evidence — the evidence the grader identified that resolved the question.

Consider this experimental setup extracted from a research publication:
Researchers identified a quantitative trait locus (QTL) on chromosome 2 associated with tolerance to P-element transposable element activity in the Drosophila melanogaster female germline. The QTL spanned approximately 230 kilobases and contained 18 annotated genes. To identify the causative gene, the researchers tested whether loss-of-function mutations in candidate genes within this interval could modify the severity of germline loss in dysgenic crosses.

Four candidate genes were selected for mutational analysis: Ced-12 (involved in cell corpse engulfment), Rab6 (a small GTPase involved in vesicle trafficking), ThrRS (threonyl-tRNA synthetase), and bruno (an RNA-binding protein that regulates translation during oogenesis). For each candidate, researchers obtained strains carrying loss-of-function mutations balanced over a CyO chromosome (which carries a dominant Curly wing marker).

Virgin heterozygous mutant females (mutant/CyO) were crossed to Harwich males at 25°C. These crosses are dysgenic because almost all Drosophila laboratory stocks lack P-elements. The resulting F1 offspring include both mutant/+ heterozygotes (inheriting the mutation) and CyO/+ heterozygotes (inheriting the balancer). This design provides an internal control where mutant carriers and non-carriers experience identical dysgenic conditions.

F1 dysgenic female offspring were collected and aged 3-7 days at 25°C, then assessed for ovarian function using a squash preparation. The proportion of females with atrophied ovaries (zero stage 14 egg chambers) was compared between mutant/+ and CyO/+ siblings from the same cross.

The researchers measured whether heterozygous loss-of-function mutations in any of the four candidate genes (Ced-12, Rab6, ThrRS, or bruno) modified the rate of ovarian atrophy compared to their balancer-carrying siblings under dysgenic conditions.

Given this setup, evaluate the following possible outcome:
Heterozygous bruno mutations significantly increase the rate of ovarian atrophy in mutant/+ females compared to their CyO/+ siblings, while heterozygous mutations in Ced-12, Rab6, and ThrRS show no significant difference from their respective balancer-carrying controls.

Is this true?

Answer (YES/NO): NO